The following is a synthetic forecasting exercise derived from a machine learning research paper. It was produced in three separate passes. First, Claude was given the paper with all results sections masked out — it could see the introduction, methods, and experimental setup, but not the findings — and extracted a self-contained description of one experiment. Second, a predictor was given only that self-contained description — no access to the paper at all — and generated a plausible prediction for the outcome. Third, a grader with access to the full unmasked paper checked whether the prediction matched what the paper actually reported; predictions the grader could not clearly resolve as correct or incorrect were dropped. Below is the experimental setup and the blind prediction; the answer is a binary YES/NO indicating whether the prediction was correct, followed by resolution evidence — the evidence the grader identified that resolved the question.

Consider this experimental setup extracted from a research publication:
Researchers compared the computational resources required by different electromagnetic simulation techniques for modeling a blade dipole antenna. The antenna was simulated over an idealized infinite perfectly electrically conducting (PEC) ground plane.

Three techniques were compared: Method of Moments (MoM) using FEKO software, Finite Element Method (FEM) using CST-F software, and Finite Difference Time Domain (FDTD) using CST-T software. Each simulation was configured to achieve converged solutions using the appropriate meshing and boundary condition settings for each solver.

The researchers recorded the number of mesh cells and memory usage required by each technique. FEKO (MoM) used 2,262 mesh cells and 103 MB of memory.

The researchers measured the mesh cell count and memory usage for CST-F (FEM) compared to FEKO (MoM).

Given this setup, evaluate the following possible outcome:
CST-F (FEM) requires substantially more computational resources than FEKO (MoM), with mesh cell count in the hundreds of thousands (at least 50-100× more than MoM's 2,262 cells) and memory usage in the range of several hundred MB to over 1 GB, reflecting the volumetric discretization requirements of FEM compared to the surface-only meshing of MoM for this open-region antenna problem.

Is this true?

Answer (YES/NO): NO